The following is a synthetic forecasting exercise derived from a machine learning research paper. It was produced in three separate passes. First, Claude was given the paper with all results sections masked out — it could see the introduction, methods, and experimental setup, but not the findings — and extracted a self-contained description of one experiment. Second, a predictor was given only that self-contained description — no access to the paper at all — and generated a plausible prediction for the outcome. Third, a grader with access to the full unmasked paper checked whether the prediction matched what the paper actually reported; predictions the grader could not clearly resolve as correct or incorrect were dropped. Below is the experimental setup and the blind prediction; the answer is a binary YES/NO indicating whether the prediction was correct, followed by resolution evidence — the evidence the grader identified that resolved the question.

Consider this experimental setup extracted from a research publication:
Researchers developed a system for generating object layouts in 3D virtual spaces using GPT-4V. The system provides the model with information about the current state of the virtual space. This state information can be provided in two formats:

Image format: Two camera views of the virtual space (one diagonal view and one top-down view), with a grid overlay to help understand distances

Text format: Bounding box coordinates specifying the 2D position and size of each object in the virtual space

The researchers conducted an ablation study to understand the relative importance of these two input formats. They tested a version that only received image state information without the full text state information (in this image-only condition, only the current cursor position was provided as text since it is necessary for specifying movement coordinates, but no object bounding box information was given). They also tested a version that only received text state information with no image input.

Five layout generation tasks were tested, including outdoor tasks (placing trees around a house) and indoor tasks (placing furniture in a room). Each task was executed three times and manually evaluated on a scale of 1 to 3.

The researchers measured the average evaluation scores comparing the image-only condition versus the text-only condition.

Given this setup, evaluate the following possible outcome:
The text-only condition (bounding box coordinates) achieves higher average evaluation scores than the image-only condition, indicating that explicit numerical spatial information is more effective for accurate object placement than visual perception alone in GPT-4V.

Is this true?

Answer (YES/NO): YES